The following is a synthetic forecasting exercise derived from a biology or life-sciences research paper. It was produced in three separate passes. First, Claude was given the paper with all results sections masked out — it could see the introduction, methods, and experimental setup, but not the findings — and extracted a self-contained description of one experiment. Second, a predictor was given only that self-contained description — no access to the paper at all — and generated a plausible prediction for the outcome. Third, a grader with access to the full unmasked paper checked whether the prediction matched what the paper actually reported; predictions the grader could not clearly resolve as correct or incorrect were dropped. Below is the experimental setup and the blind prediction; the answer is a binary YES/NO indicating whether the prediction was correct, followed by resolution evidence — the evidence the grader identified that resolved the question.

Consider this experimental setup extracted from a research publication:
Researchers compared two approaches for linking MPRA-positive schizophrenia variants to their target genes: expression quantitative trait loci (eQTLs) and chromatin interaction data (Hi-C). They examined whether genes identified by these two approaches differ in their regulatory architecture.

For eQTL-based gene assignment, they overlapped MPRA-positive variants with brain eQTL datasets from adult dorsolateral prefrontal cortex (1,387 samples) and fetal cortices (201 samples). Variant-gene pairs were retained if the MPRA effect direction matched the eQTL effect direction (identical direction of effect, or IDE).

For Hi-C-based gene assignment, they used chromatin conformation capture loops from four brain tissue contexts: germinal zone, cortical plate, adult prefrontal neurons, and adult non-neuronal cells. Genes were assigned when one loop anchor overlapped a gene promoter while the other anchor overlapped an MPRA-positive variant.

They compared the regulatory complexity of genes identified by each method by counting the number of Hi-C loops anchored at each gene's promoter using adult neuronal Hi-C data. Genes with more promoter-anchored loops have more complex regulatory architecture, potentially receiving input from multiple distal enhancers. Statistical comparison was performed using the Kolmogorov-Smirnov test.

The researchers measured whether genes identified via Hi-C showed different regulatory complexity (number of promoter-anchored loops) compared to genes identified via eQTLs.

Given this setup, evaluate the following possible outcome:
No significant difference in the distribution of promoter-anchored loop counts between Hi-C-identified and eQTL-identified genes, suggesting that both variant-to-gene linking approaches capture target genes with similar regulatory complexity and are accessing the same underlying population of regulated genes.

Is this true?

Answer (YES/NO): NO